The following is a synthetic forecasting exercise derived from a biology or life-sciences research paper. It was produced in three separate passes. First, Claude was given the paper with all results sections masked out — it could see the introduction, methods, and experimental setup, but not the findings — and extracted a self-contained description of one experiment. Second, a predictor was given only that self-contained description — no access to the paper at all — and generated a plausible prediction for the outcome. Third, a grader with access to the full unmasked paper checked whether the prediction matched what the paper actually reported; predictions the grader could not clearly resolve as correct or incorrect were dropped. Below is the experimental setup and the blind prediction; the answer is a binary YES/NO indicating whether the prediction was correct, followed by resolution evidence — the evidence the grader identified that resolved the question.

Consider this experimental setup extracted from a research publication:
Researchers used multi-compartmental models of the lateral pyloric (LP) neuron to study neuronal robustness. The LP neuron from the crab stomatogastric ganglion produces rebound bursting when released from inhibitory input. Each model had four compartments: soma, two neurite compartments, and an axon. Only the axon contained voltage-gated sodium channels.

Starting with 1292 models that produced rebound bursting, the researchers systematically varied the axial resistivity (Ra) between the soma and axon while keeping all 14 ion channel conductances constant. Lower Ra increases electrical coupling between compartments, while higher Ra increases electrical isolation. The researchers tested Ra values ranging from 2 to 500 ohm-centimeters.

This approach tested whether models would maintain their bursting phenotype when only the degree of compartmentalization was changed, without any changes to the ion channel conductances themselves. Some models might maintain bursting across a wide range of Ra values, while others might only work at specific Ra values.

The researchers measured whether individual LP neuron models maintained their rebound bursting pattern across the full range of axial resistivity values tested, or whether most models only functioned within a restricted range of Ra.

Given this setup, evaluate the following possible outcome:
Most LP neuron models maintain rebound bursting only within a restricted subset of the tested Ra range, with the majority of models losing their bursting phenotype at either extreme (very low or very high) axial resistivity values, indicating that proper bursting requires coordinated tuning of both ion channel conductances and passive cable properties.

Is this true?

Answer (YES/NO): YES